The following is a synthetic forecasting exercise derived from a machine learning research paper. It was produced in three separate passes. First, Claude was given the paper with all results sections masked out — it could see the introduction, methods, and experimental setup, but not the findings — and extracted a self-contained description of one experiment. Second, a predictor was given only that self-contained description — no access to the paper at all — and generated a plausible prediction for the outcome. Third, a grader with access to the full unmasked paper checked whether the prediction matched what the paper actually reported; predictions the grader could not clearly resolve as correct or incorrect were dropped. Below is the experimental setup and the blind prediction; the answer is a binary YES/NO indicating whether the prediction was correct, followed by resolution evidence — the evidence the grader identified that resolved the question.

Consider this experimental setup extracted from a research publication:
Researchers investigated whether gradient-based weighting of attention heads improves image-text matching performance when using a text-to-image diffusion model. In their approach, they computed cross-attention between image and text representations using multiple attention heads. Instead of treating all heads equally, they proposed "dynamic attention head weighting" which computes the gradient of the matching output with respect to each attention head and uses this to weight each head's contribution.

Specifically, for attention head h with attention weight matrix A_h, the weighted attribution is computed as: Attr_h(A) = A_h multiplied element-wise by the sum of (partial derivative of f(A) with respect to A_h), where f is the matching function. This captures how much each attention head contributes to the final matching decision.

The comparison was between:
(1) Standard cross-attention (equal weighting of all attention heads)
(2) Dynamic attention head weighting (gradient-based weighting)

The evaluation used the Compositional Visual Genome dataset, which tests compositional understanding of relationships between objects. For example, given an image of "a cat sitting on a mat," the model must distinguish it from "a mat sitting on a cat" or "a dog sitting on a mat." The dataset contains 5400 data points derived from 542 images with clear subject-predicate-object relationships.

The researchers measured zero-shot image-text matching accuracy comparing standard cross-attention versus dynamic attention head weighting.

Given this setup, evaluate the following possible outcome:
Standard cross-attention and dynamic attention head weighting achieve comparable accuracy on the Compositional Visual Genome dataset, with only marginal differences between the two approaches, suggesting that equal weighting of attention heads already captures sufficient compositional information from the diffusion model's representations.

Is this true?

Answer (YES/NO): NO